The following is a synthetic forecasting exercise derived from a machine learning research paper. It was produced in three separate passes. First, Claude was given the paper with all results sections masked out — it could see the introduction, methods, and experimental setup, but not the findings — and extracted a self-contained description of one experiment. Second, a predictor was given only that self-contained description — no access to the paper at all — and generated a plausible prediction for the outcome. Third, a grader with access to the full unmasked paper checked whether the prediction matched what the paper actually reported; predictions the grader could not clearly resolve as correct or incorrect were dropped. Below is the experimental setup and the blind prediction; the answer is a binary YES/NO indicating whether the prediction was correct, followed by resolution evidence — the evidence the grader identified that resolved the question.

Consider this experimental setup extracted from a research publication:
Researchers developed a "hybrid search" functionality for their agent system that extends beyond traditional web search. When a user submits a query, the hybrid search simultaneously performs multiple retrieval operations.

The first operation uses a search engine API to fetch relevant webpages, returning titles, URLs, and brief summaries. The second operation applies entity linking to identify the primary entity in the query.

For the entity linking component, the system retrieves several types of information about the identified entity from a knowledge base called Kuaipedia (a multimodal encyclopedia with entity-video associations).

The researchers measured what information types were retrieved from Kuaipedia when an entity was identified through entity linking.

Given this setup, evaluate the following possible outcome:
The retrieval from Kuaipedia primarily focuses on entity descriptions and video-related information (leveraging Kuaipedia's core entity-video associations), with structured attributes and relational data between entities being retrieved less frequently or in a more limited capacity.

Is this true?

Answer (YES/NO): NO